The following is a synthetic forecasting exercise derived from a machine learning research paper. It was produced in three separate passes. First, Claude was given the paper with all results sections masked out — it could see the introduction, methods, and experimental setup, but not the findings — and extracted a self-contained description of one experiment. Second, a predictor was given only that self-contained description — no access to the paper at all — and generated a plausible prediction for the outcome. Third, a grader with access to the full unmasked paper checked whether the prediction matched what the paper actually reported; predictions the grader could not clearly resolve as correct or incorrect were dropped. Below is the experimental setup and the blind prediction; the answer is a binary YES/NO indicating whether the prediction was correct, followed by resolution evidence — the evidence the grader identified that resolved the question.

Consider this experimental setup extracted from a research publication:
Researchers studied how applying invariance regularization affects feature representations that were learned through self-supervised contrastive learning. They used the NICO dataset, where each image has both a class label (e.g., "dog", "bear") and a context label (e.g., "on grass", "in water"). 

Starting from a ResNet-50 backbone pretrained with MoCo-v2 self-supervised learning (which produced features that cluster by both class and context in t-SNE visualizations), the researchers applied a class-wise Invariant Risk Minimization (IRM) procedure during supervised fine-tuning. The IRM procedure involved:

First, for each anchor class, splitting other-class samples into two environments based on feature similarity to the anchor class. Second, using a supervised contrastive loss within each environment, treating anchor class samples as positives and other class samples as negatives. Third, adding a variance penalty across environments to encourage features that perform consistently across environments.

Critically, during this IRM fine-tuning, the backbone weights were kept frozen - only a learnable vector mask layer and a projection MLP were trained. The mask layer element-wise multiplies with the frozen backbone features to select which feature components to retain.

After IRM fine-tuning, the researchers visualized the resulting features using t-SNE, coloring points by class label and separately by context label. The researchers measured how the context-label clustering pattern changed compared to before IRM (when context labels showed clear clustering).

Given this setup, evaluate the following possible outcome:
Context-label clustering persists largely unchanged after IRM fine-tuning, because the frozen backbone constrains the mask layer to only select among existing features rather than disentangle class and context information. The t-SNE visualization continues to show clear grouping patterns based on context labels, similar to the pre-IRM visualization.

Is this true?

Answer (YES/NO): NO